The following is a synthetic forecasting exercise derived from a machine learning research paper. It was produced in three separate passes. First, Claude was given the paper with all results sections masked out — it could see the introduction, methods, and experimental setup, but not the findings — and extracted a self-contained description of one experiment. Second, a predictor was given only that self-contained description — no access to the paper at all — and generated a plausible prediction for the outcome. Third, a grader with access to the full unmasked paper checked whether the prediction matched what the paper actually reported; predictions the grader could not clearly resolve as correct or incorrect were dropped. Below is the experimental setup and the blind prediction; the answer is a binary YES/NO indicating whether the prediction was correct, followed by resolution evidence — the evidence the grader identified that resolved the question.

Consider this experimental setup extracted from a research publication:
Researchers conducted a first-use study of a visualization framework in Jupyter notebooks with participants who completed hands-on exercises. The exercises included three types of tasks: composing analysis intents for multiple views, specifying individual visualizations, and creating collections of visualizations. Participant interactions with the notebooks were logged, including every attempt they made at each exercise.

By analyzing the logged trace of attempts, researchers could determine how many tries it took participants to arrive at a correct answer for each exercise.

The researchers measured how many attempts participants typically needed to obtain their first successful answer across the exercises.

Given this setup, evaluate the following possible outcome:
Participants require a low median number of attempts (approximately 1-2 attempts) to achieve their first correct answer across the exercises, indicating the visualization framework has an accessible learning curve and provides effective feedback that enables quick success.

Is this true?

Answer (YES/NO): NO